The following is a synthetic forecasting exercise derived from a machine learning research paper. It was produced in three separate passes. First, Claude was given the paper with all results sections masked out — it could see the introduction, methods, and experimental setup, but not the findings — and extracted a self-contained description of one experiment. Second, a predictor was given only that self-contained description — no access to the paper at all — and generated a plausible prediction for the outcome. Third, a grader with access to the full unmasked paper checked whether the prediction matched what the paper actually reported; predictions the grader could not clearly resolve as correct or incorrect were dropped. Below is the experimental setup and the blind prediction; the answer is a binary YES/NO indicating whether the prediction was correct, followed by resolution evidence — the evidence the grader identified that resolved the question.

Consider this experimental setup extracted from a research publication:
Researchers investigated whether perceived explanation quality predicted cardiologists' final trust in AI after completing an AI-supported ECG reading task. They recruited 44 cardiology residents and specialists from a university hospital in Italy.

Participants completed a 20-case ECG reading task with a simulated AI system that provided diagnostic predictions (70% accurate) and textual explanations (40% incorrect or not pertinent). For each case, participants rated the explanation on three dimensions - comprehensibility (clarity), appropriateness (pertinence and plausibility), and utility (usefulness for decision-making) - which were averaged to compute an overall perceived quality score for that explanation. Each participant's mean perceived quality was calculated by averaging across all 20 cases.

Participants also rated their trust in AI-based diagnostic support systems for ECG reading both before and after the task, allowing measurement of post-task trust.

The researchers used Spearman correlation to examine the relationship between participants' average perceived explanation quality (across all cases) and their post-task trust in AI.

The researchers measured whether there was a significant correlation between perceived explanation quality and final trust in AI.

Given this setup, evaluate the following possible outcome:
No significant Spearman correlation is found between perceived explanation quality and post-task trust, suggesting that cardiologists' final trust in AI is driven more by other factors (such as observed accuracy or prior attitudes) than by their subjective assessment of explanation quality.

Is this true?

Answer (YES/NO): NO